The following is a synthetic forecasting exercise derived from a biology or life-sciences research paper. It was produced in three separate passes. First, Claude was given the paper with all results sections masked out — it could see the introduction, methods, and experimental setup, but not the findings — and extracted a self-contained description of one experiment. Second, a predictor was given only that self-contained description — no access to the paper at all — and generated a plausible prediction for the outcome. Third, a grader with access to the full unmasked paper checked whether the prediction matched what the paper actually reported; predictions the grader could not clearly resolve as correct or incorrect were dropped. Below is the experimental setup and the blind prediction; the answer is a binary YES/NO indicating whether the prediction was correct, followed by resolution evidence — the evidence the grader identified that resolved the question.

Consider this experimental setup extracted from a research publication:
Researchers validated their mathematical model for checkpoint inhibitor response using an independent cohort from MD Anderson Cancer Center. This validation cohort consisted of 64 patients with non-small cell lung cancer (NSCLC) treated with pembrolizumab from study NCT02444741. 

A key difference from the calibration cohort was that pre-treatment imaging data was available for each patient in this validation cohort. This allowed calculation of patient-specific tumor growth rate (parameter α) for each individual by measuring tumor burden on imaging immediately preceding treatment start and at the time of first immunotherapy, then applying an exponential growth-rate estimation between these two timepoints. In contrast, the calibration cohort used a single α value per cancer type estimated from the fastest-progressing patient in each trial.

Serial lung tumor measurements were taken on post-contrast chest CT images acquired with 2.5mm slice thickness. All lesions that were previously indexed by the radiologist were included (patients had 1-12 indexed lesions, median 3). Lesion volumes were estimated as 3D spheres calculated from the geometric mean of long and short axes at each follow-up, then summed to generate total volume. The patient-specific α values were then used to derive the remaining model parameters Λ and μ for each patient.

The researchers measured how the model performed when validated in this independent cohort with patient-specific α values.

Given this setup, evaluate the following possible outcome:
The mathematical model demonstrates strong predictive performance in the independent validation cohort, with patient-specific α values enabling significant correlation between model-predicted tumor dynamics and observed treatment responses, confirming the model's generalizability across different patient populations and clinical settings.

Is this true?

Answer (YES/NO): YES